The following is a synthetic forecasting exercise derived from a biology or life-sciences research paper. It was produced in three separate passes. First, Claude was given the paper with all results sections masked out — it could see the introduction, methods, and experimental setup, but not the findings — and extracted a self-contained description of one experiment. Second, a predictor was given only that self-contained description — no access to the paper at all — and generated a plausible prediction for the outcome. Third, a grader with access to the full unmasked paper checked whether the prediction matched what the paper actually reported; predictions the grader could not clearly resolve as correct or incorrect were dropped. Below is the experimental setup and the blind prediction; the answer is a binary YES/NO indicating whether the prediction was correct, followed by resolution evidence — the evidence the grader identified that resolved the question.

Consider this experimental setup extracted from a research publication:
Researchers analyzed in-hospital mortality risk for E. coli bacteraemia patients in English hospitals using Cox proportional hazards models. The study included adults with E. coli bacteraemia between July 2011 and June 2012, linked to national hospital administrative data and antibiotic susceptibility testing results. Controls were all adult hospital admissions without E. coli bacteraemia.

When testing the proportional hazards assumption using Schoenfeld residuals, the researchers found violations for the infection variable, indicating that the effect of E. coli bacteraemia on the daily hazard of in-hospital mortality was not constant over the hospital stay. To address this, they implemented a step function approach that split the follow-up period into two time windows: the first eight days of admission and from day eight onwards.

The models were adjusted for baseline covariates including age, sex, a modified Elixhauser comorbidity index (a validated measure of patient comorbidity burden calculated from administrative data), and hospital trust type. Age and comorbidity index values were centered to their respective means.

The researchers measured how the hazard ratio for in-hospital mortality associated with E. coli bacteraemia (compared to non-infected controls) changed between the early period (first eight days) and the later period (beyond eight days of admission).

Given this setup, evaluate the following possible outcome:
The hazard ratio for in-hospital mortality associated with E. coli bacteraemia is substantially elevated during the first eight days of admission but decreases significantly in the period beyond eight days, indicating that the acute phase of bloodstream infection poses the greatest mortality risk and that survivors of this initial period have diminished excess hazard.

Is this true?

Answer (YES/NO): YES